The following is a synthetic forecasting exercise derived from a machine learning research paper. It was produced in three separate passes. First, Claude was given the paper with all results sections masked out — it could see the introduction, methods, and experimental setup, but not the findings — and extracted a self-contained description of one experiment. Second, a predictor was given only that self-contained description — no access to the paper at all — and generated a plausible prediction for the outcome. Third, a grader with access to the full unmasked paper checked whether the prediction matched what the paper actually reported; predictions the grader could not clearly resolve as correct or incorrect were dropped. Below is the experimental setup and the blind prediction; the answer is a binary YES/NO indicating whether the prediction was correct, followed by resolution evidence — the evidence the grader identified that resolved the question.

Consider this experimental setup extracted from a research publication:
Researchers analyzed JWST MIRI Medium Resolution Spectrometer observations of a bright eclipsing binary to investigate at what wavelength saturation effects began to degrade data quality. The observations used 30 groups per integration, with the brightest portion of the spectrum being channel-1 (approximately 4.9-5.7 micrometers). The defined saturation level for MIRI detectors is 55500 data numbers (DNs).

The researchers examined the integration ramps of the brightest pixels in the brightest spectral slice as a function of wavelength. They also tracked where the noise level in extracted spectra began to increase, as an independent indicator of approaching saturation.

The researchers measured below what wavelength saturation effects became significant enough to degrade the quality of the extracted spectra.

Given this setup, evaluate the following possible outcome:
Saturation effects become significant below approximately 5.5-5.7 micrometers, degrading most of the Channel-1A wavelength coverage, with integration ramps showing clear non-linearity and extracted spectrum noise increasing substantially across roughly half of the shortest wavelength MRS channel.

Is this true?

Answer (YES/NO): NO